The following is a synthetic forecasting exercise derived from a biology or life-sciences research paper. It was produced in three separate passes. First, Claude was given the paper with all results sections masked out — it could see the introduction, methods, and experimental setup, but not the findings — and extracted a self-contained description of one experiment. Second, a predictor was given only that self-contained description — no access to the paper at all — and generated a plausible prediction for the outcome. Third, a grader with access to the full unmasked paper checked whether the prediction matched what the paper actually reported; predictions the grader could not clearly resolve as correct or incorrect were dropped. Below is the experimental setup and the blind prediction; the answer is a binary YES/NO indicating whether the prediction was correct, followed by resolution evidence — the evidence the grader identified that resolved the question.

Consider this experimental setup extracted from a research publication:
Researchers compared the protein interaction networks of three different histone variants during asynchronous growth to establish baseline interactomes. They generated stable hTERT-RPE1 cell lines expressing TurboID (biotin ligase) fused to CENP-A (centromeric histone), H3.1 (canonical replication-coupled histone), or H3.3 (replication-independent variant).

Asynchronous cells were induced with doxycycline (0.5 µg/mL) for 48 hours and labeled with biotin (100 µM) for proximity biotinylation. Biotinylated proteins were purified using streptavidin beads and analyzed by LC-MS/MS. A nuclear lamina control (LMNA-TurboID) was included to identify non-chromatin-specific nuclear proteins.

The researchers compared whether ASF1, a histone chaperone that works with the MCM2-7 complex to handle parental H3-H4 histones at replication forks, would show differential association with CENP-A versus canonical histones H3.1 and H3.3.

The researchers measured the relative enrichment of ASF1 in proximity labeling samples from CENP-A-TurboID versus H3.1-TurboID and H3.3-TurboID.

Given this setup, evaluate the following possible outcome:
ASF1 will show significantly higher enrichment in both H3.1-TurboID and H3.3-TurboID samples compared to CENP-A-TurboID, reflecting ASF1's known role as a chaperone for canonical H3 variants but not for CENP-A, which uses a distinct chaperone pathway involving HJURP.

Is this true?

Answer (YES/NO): YES